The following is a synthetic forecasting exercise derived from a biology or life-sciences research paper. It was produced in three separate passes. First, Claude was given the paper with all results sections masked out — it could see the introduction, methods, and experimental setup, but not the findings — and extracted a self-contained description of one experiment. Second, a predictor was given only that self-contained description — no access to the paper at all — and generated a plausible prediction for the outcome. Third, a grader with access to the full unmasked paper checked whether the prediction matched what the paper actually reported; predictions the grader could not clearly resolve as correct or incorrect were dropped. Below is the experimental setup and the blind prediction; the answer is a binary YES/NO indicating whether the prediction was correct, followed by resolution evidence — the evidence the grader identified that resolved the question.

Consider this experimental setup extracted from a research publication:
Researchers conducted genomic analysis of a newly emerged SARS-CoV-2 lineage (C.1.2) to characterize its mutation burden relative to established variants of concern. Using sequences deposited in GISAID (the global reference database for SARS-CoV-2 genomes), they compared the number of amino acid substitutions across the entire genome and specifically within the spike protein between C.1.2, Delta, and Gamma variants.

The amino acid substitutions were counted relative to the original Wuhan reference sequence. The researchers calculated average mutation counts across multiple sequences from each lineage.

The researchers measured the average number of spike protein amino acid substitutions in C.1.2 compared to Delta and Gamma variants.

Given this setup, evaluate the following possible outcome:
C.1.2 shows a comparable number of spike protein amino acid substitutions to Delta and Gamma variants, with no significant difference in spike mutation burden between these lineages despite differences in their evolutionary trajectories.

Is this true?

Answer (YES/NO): NO